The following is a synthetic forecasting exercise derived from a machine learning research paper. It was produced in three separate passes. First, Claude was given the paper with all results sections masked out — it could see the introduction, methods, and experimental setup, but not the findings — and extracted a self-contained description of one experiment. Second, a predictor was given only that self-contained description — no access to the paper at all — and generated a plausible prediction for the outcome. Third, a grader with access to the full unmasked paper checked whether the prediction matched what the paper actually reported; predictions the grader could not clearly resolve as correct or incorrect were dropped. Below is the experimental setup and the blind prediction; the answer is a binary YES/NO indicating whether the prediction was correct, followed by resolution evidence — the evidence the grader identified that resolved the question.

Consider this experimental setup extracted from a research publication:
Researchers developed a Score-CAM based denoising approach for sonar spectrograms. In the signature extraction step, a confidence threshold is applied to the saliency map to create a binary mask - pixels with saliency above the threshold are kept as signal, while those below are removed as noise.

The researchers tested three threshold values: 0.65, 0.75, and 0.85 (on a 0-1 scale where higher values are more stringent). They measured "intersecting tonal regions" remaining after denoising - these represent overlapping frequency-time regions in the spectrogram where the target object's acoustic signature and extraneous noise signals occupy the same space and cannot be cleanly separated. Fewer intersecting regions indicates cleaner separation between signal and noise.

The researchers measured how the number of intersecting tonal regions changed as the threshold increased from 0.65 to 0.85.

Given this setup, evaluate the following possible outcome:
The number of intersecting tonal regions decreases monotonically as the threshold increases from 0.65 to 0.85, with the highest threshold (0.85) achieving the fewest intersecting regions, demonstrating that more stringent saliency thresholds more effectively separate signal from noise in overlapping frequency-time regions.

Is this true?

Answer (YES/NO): YES